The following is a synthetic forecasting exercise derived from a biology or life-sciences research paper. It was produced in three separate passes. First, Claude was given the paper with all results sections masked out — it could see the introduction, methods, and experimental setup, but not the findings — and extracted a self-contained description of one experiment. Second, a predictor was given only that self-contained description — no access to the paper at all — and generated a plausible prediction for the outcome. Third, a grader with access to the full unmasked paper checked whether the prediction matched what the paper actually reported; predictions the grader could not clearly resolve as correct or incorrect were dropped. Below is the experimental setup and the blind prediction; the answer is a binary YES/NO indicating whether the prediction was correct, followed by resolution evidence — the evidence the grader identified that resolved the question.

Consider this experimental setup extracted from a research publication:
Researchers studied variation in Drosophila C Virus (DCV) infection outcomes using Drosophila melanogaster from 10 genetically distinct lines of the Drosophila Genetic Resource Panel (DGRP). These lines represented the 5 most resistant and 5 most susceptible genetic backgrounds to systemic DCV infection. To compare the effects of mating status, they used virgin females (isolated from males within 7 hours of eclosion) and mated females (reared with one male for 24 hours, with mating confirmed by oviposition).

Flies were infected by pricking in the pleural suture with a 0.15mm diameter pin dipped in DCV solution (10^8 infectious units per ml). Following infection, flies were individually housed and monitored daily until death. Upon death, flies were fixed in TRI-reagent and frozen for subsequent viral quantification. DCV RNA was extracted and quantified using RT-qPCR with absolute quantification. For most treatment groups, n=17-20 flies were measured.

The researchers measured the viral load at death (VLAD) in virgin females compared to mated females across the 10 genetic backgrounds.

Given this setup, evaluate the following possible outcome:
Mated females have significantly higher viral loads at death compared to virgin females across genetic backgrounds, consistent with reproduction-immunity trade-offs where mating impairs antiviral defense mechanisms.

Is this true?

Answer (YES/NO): NO